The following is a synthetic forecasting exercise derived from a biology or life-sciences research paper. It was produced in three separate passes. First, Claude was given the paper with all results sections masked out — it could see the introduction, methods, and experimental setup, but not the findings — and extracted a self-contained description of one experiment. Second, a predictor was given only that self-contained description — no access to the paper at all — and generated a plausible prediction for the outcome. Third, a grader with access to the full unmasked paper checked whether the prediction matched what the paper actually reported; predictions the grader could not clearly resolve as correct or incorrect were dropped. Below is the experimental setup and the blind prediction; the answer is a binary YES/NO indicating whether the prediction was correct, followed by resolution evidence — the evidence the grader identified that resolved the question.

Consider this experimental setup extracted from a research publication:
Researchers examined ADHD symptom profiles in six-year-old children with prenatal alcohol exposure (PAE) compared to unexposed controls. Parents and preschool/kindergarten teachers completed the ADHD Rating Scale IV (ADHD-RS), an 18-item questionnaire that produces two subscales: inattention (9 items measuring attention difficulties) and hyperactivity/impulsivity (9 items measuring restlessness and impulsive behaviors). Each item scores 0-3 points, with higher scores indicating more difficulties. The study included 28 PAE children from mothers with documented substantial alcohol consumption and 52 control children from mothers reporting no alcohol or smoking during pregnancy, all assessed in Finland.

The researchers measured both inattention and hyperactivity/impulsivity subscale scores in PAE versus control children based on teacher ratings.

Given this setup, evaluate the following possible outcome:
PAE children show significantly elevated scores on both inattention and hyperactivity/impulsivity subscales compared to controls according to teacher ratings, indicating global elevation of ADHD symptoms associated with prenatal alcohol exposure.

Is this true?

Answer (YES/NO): YES